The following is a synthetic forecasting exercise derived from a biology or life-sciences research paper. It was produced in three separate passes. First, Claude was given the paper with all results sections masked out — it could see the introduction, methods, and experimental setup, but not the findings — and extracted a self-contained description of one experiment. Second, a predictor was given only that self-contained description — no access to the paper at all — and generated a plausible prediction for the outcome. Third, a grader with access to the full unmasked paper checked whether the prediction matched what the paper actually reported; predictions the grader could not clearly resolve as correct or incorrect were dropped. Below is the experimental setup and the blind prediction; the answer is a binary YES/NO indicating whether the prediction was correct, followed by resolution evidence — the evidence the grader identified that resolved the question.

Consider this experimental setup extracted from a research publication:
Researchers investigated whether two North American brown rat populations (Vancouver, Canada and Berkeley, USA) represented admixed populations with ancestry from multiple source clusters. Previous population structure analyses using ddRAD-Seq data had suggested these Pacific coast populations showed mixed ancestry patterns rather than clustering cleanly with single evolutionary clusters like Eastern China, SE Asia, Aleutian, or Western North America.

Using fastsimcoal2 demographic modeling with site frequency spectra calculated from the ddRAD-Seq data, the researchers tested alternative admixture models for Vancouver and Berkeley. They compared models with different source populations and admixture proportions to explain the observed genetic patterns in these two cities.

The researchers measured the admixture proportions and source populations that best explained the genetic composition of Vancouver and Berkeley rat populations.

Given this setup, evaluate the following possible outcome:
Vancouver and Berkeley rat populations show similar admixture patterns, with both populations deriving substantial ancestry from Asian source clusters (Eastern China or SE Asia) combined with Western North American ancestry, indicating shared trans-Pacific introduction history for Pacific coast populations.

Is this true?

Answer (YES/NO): NO